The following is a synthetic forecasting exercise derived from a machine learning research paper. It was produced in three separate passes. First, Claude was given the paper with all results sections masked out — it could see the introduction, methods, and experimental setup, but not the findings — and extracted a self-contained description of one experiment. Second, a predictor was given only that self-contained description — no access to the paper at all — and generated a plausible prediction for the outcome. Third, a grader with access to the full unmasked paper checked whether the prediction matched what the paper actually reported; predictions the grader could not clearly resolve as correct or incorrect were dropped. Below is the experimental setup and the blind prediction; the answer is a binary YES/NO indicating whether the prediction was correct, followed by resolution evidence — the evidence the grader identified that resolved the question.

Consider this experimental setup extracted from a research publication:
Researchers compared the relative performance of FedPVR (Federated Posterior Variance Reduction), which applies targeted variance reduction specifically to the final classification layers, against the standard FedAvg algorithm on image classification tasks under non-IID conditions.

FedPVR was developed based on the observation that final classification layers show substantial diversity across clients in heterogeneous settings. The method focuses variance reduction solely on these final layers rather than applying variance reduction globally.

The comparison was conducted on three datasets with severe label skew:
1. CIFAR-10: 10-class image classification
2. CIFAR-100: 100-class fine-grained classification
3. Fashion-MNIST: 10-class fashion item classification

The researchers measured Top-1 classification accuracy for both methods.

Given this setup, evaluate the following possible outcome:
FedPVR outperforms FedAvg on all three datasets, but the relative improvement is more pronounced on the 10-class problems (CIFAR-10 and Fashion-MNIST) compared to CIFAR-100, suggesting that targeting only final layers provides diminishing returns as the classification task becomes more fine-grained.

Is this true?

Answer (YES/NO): NO